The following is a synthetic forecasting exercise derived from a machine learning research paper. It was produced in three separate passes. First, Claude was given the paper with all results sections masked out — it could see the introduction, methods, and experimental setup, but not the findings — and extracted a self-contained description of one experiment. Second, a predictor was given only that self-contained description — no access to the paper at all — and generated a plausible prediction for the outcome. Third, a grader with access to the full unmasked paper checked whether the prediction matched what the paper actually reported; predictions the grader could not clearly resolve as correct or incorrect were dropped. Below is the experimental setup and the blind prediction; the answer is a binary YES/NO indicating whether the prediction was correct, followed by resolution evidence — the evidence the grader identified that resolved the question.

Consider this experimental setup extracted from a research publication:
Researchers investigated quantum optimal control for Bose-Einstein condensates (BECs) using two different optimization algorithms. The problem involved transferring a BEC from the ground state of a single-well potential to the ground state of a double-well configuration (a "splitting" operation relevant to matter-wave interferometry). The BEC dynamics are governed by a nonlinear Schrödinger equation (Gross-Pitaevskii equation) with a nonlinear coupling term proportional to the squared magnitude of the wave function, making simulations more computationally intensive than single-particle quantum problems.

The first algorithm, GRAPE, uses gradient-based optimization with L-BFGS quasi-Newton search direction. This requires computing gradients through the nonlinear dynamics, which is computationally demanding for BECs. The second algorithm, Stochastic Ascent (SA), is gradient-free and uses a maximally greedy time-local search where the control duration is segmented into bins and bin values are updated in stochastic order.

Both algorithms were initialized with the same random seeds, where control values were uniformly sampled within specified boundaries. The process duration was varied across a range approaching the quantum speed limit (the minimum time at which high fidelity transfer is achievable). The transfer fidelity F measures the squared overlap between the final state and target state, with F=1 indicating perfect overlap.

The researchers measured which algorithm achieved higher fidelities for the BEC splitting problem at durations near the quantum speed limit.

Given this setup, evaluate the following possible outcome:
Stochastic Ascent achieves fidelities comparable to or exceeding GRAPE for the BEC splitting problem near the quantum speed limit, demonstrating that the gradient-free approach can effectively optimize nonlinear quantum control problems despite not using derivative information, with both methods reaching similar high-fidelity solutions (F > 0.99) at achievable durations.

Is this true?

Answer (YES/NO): NO